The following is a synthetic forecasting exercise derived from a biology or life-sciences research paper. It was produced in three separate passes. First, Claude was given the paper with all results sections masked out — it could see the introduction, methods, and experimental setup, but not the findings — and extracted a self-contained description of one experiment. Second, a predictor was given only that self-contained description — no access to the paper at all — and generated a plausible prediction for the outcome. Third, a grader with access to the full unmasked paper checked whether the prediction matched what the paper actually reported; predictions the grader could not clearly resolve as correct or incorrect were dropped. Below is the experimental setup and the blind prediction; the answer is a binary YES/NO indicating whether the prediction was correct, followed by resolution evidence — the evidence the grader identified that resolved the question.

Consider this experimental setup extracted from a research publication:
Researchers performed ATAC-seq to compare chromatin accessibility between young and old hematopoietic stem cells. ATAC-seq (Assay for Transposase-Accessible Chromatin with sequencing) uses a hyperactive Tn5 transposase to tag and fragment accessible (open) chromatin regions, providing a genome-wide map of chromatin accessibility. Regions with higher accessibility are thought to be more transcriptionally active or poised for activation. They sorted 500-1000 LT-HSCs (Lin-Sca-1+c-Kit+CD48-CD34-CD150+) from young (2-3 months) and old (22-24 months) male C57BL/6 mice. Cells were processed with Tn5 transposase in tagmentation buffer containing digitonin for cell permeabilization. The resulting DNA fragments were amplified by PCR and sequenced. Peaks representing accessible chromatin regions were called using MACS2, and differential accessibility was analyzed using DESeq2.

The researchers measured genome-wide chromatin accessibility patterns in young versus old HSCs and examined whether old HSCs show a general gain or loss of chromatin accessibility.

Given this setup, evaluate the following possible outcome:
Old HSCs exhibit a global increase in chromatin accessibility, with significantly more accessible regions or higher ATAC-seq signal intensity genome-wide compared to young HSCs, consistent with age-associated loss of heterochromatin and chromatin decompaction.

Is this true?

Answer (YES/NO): NO